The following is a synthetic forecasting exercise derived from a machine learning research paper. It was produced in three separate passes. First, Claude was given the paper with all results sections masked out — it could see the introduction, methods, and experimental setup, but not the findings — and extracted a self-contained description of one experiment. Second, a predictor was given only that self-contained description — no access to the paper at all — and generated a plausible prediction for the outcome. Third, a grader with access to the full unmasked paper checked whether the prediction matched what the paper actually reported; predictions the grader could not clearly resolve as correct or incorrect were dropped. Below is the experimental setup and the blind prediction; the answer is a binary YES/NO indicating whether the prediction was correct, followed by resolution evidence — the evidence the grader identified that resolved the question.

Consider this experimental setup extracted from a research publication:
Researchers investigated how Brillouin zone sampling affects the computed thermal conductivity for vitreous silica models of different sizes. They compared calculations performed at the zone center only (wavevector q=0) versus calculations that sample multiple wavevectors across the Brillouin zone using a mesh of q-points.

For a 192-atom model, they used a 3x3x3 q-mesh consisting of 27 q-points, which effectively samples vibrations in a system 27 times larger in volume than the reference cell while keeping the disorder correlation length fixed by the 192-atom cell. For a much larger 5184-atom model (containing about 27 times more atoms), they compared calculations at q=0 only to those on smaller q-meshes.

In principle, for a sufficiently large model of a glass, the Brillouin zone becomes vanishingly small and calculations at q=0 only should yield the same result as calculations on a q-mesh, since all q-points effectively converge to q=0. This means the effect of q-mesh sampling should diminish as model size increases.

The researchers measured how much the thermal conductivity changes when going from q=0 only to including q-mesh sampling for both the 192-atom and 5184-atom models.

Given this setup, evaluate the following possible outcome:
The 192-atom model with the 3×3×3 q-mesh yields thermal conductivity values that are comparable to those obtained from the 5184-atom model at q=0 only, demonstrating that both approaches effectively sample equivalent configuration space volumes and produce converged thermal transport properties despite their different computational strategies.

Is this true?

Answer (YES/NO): YES